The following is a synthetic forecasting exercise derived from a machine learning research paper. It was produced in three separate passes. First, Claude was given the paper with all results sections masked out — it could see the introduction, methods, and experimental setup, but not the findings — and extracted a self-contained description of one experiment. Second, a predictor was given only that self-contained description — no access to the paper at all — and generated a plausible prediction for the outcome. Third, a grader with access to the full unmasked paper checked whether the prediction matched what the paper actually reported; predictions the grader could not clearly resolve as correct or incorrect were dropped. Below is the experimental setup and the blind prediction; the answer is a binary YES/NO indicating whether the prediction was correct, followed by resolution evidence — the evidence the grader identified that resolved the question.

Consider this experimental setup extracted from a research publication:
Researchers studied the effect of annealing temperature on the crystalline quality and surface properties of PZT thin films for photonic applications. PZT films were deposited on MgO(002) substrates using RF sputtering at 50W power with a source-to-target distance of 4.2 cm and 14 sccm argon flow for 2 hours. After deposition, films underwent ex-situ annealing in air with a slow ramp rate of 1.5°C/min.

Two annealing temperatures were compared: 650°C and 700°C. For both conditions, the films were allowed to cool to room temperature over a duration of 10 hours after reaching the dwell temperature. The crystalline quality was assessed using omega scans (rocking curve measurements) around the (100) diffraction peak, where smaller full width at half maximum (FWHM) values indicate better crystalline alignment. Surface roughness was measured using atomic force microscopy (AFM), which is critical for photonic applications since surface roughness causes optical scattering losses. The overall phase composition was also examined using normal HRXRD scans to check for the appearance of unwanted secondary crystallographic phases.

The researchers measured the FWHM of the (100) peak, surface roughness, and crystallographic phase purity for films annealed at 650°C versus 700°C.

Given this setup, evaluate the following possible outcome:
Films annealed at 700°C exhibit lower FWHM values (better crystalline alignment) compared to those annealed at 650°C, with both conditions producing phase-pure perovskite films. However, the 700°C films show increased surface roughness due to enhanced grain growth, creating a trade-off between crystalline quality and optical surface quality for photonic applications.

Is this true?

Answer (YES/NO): NO